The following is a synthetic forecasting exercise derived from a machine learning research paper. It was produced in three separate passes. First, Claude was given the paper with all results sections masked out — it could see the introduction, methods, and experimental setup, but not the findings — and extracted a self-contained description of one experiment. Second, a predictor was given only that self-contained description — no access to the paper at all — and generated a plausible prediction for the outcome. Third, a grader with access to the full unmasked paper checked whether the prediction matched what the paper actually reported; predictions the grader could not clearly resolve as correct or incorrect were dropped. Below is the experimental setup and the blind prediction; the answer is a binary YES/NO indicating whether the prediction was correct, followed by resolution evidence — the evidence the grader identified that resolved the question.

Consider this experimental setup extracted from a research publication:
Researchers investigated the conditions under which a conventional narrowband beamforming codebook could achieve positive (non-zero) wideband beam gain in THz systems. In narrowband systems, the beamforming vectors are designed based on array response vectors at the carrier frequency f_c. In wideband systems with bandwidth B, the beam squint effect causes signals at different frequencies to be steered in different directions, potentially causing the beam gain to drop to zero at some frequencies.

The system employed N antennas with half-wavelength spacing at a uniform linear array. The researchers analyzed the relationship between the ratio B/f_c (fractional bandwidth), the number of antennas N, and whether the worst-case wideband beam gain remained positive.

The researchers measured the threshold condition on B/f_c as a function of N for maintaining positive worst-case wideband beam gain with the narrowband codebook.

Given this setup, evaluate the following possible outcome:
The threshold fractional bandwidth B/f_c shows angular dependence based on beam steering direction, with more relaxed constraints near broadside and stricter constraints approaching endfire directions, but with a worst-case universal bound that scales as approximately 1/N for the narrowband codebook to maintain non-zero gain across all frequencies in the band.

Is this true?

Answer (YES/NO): NO